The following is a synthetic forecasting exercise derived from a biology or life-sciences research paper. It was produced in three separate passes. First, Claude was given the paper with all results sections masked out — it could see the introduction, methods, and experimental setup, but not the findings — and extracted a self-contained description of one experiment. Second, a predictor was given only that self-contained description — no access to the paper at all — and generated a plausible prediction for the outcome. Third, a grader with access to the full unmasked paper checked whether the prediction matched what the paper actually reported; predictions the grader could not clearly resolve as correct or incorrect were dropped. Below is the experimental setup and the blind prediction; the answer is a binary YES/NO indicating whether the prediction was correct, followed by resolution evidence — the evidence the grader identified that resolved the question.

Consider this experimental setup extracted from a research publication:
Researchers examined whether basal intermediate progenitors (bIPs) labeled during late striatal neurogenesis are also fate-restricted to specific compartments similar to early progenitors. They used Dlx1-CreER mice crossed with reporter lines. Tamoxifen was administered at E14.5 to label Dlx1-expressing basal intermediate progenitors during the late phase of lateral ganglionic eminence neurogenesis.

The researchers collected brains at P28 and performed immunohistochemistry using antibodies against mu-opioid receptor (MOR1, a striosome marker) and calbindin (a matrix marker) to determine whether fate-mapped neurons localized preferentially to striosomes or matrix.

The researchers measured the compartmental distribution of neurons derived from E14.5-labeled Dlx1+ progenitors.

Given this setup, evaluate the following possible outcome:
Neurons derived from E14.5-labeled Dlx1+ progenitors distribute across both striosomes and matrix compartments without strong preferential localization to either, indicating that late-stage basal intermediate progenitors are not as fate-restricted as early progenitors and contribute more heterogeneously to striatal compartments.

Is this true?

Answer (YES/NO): NO